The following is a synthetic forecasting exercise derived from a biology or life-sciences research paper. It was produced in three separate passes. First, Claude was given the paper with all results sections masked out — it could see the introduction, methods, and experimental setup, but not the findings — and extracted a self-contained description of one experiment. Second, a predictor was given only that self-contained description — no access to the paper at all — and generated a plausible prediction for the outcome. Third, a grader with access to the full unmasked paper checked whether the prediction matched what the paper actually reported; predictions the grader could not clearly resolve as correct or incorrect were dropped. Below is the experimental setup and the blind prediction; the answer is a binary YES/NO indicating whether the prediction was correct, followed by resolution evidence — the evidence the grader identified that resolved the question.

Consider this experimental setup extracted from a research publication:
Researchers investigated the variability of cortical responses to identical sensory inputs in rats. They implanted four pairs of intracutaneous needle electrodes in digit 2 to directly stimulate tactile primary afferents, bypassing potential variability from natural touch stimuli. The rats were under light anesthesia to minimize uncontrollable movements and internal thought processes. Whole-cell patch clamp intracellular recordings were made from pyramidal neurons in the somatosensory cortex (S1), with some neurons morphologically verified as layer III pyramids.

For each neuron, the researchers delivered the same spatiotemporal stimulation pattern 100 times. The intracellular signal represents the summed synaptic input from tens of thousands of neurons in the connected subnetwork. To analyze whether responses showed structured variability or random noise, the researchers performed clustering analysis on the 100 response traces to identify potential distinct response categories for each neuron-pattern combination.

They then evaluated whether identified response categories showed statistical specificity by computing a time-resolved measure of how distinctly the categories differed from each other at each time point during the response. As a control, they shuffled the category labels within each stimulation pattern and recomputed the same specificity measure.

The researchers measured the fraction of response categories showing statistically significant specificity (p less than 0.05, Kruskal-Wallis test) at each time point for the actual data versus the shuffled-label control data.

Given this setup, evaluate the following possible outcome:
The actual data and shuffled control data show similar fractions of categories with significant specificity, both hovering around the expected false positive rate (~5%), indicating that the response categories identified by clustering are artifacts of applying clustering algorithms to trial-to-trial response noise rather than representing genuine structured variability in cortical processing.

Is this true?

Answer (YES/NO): NO